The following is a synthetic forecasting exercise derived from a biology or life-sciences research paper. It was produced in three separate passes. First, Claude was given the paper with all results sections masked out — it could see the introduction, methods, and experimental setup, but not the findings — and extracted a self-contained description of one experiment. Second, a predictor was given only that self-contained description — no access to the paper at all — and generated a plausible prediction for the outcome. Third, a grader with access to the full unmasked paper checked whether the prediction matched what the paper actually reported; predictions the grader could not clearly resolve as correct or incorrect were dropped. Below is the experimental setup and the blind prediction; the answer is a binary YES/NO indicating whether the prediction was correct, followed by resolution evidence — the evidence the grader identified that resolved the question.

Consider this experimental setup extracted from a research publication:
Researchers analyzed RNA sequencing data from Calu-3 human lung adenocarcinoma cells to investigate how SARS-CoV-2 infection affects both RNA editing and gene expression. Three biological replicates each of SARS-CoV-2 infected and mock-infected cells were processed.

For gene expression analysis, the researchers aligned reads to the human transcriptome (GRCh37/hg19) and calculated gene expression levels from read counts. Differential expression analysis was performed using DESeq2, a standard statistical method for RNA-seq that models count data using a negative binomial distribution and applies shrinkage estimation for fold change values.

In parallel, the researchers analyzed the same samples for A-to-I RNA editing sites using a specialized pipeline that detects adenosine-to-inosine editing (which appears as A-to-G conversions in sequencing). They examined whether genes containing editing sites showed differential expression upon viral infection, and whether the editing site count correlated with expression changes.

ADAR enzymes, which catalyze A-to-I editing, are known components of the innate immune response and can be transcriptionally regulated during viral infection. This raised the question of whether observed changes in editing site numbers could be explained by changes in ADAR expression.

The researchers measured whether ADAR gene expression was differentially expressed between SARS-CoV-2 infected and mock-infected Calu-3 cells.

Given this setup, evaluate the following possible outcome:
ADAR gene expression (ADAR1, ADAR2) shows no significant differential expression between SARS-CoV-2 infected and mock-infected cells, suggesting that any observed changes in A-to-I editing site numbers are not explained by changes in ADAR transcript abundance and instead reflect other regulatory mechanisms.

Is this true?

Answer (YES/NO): NO